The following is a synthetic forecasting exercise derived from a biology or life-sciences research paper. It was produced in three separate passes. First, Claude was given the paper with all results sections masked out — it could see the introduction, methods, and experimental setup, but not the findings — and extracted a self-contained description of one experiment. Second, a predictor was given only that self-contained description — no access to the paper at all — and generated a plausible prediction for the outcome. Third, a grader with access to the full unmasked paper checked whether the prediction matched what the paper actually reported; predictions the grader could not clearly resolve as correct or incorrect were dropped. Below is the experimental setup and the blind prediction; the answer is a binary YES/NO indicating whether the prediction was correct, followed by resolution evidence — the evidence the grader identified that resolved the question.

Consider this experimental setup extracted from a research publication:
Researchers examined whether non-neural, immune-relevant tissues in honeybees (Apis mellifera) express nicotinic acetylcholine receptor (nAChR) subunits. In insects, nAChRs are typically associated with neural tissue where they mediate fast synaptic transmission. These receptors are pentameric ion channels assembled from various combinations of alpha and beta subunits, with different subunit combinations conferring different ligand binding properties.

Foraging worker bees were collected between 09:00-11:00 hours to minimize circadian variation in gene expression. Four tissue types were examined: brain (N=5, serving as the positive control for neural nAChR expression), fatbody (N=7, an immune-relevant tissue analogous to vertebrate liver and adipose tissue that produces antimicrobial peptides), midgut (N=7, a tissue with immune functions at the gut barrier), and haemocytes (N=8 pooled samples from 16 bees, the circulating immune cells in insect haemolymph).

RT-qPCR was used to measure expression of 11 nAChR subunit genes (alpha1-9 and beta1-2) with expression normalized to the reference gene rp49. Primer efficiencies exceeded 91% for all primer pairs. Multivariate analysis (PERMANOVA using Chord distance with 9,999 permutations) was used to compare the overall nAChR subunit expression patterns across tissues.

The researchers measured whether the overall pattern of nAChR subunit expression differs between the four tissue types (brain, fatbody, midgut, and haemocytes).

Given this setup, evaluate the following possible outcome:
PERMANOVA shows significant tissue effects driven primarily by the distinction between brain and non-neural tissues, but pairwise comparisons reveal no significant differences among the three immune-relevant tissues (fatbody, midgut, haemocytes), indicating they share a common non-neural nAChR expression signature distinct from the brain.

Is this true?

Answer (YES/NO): NO